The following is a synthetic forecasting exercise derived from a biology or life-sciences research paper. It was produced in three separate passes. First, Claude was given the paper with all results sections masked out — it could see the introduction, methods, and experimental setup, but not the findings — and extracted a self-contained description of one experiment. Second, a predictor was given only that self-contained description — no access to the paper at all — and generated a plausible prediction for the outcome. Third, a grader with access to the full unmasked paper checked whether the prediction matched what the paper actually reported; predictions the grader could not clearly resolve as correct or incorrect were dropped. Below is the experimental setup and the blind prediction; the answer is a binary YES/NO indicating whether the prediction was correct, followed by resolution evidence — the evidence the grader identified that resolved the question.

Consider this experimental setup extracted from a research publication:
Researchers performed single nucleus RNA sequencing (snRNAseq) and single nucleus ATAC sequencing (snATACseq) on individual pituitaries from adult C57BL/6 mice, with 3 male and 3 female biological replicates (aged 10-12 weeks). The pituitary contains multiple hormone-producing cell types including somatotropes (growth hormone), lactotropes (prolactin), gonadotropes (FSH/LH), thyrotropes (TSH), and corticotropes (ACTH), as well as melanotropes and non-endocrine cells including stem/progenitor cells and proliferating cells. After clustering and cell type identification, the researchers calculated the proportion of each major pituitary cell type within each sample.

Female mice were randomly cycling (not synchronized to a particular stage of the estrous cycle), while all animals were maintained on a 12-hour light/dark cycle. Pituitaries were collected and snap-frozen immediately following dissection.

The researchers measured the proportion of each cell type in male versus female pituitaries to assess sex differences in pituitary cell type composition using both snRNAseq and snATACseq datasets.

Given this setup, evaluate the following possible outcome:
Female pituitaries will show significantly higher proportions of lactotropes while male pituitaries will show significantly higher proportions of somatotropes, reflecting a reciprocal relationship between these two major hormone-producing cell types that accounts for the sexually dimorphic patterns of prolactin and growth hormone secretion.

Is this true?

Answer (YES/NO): YES